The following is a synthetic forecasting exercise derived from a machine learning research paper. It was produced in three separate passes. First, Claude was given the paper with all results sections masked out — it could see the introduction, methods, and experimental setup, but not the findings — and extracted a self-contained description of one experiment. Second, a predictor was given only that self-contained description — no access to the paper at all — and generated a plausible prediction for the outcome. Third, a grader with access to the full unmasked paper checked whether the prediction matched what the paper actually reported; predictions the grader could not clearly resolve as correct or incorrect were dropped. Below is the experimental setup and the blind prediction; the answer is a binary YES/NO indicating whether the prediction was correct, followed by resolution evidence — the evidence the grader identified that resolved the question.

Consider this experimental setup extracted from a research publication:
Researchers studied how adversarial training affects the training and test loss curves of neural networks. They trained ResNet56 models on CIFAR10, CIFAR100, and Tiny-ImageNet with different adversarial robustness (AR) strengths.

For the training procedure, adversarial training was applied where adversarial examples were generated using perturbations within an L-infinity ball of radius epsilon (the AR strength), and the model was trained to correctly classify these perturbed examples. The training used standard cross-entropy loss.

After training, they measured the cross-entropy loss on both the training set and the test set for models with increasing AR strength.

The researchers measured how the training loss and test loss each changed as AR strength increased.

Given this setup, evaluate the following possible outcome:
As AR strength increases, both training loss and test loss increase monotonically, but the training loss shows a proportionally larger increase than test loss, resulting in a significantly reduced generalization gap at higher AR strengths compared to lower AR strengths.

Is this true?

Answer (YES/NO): NO